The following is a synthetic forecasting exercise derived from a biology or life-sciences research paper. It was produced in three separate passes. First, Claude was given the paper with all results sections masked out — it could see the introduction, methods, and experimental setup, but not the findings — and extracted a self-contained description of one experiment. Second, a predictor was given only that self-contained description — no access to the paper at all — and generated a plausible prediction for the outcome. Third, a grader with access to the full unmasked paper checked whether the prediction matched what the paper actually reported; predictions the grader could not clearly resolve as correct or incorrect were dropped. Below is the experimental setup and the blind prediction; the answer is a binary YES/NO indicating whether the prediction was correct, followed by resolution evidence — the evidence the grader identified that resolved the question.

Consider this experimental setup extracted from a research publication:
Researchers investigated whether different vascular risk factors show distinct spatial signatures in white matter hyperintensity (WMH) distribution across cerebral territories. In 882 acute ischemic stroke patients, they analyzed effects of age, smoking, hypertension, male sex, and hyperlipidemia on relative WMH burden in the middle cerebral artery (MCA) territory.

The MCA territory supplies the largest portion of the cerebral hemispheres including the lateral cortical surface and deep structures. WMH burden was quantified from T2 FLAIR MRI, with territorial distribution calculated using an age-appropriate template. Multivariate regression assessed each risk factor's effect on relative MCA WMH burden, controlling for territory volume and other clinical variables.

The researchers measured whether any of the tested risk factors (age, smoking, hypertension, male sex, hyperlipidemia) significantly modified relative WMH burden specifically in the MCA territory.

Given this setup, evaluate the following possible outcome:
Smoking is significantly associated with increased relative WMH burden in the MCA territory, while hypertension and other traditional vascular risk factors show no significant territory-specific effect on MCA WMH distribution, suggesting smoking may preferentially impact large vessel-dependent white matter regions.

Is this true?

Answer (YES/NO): NO